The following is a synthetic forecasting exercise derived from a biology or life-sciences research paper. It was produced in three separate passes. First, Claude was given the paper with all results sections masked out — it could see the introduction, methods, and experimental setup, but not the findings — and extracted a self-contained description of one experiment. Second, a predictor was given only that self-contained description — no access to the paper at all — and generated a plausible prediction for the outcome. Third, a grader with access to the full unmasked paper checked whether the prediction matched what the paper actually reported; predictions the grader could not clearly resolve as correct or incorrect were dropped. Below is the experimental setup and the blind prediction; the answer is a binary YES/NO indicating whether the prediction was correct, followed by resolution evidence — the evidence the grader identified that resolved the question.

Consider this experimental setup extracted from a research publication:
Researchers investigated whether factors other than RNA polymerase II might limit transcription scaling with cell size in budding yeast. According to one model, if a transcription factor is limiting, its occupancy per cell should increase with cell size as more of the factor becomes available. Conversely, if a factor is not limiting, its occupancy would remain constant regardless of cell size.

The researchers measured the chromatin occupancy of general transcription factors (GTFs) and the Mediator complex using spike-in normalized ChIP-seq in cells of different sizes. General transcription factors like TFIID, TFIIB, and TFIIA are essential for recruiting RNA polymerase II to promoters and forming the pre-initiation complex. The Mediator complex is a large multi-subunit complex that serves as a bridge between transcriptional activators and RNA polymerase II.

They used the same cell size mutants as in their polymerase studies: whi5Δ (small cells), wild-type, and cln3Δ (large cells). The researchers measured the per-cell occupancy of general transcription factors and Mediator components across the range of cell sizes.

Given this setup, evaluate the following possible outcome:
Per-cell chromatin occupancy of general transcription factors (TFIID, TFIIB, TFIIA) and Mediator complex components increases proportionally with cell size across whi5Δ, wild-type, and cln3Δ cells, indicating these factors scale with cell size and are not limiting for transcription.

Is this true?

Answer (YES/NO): NO